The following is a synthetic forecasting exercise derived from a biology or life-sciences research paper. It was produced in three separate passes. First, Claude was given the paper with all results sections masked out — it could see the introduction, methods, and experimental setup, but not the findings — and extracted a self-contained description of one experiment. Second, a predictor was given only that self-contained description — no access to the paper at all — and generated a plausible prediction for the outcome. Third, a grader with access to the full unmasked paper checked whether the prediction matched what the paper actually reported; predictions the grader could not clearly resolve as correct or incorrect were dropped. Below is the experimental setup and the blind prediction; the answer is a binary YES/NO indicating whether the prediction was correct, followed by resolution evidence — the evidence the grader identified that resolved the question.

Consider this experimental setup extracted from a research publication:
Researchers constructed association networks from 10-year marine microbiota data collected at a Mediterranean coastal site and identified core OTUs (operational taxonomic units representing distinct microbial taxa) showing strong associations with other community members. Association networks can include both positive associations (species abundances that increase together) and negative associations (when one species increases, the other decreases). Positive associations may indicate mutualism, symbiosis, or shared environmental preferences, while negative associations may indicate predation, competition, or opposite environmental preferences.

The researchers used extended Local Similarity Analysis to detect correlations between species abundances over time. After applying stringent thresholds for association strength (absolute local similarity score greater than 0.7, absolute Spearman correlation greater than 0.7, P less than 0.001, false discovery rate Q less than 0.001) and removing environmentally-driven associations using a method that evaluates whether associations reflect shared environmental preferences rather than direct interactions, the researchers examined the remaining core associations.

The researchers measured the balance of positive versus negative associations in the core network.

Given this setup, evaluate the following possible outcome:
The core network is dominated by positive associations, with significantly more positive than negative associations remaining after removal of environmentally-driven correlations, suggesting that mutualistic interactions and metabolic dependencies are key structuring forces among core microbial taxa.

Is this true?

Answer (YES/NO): YES